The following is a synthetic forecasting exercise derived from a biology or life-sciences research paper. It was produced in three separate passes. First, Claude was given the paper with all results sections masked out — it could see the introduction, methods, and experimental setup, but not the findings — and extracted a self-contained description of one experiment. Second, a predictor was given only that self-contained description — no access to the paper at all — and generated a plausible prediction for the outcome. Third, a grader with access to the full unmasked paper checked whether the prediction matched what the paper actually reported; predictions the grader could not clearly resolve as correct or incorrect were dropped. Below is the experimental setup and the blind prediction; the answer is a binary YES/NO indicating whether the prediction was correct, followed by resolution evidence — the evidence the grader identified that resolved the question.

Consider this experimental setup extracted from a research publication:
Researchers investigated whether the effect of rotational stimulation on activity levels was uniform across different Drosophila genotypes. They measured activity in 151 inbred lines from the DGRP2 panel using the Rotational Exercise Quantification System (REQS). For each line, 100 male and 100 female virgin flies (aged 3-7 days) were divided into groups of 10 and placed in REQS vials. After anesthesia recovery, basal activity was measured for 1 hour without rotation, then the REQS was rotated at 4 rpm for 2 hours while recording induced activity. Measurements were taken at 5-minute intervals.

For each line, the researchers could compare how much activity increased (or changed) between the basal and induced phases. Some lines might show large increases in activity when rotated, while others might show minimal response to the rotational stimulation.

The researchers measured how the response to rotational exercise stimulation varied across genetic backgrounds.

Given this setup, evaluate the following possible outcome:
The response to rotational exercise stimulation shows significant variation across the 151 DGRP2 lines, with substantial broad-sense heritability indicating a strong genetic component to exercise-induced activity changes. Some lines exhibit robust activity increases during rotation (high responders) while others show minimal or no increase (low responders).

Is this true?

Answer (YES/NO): YES